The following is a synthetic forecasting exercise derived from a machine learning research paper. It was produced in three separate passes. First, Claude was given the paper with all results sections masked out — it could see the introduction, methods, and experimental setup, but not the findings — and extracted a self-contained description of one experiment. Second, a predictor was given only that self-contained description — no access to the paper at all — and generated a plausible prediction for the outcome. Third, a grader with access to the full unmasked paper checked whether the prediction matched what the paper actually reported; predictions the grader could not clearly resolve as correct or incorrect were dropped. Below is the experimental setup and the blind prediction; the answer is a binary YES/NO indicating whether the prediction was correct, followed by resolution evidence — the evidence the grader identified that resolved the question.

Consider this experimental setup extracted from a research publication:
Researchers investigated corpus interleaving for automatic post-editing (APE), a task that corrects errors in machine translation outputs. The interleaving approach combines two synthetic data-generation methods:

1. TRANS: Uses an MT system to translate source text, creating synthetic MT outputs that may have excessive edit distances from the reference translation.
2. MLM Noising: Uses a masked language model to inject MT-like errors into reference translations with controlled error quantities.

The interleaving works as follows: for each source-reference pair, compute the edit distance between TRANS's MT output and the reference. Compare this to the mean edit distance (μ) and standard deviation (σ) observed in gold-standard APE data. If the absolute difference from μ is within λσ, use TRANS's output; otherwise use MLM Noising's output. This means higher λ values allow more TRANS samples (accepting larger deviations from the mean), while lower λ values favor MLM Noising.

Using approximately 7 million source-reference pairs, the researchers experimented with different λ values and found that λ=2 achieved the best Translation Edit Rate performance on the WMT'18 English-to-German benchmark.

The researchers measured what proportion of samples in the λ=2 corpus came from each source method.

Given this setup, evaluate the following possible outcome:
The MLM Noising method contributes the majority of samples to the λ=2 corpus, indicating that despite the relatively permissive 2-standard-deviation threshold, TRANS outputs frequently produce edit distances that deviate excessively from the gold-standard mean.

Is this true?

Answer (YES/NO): NO